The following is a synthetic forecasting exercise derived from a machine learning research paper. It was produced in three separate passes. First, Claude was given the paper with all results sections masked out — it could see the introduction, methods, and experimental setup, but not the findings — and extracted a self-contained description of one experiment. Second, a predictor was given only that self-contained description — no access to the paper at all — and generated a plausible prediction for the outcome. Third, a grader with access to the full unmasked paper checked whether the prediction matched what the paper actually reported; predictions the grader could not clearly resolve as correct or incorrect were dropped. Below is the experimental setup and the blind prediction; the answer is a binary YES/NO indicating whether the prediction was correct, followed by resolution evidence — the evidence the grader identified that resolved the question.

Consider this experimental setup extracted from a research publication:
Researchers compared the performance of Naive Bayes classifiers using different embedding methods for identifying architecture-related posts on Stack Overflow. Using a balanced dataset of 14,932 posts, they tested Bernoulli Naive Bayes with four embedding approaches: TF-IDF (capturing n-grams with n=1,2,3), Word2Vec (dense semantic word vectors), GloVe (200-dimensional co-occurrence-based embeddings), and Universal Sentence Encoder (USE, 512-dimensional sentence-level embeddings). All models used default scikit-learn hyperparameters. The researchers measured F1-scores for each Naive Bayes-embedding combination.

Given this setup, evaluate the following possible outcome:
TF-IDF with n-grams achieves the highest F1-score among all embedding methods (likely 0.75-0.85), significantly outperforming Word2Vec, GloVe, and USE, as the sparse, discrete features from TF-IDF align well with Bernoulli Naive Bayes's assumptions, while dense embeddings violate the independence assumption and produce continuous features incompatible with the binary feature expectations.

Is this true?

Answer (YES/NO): NO